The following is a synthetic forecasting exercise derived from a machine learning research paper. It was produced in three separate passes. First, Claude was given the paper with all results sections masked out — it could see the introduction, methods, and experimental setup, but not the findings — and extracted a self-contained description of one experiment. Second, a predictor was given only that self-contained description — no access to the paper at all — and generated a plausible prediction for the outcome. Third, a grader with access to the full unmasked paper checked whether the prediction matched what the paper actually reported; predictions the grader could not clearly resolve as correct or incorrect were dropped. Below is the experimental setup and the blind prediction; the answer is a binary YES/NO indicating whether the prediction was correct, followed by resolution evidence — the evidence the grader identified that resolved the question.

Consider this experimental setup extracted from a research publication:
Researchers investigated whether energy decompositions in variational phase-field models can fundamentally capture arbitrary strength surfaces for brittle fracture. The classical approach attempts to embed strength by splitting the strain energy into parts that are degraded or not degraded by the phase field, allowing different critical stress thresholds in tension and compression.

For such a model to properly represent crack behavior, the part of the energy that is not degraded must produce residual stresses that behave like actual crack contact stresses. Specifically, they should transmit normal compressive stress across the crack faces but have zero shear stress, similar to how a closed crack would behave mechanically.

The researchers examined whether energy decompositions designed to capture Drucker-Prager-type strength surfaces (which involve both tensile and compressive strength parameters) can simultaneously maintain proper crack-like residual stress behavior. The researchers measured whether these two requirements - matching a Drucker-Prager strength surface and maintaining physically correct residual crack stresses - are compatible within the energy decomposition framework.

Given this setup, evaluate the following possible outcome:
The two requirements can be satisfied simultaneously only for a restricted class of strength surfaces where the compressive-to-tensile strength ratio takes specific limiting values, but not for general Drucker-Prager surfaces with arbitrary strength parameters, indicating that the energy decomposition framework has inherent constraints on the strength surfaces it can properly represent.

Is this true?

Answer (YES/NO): NO